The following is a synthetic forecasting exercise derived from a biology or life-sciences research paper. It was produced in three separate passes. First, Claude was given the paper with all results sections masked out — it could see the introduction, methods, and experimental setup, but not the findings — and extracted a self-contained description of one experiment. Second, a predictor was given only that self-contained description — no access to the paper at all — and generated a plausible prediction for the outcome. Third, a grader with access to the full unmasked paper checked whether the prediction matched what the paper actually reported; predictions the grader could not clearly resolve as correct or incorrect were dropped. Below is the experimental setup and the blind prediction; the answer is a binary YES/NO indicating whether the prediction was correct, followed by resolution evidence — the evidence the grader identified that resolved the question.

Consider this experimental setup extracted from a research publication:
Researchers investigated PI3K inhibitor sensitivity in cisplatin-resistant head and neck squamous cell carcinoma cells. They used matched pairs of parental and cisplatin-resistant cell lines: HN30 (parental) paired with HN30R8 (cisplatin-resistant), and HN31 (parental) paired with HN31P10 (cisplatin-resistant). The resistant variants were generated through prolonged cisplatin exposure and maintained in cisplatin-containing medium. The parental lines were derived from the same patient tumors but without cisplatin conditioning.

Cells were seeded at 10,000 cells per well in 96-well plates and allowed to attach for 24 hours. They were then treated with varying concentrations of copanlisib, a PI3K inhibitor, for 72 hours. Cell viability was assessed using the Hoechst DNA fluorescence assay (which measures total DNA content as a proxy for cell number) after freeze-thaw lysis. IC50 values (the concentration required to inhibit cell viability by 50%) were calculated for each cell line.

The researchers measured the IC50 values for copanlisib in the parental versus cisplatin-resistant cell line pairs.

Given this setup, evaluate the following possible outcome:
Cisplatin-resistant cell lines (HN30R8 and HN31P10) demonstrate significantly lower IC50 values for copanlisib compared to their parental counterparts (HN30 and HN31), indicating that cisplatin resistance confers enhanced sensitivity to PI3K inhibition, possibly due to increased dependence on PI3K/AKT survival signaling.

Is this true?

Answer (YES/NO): NO